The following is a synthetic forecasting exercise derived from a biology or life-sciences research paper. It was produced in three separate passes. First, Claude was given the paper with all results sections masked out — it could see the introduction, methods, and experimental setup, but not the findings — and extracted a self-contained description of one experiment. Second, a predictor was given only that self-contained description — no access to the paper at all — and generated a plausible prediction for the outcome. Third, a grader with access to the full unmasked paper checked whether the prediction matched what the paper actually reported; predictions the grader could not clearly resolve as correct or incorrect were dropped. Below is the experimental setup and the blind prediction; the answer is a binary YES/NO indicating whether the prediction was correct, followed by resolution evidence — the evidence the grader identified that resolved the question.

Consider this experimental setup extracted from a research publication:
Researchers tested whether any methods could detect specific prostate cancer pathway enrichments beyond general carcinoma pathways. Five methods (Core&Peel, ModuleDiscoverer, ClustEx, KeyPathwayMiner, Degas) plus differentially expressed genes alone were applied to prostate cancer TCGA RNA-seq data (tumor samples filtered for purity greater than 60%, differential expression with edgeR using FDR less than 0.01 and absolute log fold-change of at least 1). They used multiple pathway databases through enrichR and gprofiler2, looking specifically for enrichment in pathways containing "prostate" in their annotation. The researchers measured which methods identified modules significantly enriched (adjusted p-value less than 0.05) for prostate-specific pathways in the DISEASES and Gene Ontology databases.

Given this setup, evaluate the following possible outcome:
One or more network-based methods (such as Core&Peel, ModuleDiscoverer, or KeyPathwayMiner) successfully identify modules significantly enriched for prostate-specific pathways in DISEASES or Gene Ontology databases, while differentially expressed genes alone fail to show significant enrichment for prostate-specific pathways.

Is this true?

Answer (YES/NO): YES